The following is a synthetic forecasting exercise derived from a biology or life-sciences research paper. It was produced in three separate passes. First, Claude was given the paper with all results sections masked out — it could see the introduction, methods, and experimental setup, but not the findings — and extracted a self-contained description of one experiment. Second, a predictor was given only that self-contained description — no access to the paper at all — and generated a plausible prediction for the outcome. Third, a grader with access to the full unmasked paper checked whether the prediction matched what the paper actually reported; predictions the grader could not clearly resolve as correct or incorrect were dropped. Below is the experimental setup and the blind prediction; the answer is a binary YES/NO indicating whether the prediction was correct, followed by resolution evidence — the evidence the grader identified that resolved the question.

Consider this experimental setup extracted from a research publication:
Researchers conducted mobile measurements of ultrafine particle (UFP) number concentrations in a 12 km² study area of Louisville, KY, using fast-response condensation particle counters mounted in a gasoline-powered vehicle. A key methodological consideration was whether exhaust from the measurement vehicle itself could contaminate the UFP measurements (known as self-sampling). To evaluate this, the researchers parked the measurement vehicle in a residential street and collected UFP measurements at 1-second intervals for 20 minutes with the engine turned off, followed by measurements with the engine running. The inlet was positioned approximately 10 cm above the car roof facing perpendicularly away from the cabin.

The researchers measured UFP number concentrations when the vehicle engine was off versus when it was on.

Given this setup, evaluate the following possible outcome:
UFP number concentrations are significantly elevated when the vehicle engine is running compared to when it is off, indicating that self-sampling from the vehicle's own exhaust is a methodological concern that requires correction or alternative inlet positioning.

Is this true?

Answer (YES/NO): NO